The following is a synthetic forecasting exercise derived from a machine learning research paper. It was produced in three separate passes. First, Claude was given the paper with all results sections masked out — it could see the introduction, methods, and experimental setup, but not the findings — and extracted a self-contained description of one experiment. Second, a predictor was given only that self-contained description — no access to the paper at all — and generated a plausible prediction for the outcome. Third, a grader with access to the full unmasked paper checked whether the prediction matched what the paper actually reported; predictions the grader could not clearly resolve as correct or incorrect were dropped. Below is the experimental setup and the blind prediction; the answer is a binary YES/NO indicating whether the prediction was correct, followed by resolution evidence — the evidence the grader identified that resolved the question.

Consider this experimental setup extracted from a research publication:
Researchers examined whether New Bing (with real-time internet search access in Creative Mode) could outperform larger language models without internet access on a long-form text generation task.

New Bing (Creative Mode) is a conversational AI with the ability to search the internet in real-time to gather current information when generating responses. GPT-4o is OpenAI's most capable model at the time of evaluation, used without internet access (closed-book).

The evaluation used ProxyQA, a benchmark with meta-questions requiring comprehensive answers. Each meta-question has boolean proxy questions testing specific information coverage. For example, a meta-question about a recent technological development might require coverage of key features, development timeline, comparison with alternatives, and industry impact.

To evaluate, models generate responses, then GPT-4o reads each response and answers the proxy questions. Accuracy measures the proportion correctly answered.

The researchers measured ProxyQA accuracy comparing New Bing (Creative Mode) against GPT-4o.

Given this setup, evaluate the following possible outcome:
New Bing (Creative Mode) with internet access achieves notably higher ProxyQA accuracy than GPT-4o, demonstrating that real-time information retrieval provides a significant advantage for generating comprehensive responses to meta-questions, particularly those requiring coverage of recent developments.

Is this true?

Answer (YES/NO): NO